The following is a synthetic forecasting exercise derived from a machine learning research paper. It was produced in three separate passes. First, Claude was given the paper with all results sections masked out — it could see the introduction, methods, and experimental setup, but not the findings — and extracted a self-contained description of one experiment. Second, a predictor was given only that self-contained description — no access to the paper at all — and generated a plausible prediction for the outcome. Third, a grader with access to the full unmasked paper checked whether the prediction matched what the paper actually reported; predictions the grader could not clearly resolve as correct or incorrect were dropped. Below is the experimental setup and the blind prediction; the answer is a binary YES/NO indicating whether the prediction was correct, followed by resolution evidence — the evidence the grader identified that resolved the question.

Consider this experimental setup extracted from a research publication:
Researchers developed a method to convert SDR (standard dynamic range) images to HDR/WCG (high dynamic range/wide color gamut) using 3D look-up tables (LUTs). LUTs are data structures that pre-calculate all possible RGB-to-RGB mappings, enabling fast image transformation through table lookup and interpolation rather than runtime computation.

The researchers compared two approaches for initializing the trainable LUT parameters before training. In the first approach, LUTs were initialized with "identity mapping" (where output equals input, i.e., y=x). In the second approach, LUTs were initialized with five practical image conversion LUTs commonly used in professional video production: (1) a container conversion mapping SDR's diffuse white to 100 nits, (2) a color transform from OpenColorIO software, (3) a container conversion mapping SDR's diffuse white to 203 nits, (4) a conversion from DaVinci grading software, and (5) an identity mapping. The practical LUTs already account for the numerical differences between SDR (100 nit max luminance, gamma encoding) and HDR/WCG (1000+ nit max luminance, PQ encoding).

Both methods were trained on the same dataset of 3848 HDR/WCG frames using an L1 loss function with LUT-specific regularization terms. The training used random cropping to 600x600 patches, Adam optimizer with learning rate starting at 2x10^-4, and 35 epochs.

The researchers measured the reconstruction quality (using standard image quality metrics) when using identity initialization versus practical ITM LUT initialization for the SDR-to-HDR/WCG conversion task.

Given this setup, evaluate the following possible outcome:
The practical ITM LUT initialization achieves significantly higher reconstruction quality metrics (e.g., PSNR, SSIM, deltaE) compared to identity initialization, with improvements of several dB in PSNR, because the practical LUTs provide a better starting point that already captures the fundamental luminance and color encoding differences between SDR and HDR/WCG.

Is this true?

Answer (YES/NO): NO